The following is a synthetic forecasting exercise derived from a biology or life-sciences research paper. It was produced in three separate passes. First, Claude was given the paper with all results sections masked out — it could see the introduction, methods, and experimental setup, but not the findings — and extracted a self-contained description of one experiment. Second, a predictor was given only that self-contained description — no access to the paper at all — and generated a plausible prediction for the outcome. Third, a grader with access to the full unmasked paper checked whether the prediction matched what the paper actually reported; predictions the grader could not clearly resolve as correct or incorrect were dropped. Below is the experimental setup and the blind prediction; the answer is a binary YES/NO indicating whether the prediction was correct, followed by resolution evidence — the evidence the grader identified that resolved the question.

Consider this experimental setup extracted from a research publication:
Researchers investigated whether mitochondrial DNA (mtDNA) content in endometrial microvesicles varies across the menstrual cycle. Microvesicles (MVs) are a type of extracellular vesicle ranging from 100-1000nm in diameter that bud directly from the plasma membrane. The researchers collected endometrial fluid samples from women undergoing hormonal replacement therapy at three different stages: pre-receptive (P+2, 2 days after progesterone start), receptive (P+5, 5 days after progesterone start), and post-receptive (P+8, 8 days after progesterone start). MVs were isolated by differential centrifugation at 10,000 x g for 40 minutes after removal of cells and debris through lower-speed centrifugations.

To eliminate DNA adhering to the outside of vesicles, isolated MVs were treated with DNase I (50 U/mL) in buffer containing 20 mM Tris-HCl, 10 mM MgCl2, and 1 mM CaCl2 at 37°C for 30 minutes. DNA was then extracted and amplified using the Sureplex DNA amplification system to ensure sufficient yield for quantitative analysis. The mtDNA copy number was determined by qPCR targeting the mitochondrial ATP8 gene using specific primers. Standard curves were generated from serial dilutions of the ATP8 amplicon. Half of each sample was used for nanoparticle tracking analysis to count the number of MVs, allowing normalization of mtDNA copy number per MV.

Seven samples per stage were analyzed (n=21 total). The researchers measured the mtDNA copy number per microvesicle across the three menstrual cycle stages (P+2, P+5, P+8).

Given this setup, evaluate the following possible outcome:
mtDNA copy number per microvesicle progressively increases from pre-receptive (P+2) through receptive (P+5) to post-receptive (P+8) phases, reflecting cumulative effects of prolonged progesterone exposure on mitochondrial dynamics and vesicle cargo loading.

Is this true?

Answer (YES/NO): NO